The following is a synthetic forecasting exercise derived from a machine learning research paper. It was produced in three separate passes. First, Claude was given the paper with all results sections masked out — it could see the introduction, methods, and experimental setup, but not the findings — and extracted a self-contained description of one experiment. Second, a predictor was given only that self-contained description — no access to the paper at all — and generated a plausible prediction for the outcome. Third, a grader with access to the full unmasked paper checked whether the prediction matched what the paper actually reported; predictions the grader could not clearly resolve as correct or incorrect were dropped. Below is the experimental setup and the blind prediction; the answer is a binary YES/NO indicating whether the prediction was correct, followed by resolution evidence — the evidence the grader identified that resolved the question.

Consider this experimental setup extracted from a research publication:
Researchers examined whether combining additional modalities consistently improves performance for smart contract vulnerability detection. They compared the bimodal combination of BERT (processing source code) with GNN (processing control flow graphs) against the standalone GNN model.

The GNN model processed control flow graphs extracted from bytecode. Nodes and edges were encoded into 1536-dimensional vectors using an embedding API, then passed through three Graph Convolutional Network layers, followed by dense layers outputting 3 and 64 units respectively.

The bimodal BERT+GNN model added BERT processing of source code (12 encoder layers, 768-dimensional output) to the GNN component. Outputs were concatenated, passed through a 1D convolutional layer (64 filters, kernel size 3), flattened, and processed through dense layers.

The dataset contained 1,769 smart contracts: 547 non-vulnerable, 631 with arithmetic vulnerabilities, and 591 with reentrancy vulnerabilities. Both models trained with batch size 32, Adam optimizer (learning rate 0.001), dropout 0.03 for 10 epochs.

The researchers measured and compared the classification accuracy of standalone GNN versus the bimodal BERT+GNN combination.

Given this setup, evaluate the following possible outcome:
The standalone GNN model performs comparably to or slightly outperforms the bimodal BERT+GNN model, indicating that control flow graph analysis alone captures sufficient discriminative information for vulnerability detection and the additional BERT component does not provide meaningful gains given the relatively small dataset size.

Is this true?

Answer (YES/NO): NO